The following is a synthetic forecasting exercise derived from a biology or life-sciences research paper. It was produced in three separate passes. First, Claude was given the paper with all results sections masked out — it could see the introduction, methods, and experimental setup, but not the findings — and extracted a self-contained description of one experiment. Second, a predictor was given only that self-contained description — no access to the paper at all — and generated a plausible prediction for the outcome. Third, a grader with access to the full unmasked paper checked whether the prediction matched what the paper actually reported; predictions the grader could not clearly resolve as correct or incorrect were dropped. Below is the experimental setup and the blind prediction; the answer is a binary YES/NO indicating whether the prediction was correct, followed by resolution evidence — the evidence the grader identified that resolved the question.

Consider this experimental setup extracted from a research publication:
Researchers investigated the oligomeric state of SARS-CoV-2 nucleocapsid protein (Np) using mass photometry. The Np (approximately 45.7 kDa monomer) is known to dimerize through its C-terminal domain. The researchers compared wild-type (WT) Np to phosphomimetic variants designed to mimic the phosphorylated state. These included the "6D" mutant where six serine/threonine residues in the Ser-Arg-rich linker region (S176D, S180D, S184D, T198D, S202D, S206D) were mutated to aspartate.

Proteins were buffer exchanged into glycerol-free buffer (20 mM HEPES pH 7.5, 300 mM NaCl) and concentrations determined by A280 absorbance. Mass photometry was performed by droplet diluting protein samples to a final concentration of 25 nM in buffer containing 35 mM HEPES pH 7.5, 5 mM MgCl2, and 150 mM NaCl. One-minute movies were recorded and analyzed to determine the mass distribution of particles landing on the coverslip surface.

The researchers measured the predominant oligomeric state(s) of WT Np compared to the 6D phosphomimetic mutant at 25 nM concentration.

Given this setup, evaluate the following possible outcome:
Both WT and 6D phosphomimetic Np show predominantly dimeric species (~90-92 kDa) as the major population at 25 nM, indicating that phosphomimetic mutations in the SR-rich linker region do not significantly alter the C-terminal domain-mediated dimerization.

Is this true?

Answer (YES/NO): NO